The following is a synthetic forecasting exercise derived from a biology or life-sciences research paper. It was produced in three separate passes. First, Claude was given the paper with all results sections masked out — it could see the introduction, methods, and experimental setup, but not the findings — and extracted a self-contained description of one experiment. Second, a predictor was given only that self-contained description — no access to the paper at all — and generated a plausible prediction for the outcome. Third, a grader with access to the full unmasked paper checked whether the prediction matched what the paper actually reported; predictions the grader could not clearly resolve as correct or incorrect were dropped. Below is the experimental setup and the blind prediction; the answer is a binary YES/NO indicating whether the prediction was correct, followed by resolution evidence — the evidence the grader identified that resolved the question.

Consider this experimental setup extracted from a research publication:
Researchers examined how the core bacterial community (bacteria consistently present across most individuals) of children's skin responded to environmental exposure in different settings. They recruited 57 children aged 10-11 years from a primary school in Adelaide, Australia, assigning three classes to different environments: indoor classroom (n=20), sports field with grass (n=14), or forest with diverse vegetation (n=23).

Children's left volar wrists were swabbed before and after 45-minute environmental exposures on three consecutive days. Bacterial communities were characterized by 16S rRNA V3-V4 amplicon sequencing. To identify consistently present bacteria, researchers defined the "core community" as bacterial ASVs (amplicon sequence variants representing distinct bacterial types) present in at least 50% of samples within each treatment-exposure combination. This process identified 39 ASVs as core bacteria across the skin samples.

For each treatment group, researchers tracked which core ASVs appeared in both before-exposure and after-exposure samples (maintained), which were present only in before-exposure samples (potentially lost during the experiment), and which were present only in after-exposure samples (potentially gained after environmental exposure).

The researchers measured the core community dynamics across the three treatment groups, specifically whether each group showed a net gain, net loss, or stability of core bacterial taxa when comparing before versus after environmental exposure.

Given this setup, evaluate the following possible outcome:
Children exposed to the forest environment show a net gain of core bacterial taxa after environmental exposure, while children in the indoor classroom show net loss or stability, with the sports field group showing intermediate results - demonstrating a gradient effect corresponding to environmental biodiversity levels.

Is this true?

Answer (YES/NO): NO